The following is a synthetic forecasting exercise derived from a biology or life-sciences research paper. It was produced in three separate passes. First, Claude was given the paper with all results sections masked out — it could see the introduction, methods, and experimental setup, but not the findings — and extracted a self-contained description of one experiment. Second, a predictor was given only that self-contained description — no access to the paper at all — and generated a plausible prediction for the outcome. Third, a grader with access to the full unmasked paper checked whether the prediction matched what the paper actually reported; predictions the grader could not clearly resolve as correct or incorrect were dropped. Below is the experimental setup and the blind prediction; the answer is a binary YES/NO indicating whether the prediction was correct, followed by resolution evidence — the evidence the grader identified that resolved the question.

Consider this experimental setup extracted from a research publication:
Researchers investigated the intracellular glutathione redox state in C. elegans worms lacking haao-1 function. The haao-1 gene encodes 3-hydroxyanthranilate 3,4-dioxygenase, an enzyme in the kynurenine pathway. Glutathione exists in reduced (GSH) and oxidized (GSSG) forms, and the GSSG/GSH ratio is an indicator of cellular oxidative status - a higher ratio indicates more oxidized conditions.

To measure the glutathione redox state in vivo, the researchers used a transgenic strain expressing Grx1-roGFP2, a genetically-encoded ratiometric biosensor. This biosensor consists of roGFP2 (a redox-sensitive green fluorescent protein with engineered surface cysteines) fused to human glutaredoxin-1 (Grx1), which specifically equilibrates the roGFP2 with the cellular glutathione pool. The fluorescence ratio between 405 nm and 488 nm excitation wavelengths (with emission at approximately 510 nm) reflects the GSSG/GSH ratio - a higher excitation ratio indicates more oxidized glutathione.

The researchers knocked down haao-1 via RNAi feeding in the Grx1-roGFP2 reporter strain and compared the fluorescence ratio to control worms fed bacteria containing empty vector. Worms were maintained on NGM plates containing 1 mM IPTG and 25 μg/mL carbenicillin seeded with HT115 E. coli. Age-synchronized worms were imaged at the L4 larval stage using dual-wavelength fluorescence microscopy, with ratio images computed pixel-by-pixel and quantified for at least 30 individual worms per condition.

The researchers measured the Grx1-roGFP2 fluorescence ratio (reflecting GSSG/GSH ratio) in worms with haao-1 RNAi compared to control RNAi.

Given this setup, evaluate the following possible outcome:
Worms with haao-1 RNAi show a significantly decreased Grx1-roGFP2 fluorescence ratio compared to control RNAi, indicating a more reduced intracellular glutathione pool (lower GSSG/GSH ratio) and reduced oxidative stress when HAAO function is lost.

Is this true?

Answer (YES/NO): NO